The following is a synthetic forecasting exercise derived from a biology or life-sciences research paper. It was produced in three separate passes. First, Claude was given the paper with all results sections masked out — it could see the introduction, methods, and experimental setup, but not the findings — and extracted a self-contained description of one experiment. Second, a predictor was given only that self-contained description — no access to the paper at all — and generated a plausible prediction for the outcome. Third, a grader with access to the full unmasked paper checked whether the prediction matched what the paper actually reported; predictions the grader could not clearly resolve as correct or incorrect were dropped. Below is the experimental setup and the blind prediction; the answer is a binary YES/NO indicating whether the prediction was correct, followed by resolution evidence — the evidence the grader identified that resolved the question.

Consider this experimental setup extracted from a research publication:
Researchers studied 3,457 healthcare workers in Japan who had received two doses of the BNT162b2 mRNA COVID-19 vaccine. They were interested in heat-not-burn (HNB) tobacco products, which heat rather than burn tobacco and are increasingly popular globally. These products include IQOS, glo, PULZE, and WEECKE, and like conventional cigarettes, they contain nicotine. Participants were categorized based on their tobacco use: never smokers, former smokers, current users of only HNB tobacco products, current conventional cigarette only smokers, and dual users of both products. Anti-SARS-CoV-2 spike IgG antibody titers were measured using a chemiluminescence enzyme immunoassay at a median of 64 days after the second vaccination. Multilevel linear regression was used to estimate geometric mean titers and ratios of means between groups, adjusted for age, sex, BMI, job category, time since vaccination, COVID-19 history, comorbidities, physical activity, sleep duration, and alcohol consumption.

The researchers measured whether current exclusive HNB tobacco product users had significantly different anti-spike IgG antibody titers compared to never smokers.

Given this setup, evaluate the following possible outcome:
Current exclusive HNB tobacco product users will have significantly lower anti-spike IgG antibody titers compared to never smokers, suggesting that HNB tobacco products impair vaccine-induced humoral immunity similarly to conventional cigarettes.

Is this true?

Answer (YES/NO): NO